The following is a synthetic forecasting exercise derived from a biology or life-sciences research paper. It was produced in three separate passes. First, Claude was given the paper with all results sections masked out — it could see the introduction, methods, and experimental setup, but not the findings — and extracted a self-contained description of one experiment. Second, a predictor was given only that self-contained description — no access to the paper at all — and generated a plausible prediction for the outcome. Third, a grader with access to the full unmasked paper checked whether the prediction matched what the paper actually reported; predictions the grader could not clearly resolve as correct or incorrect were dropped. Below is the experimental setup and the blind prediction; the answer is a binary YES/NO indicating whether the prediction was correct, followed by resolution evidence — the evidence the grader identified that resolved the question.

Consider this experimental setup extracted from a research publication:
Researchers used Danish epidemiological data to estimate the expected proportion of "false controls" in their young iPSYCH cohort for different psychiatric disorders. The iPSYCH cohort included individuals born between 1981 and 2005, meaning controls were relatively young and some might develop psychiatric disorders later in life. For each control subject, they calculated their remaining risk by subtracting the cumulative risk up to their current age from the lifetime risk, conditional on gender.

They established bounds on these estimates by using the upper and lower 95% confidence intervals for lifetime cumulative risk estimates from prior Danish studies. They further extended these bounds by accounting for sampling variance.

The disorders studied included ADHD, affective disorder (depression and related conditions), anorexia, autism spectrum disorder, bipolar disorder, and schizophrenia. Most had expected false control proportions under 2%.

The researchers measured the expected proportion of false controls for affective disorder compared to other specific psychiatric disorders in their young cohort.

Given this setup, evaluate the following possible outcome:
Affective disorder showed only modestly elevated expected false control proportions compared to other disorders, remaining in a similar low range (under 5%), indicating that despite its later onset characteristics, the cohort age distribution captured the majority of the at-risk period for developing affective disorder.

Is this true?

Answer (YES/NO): NO